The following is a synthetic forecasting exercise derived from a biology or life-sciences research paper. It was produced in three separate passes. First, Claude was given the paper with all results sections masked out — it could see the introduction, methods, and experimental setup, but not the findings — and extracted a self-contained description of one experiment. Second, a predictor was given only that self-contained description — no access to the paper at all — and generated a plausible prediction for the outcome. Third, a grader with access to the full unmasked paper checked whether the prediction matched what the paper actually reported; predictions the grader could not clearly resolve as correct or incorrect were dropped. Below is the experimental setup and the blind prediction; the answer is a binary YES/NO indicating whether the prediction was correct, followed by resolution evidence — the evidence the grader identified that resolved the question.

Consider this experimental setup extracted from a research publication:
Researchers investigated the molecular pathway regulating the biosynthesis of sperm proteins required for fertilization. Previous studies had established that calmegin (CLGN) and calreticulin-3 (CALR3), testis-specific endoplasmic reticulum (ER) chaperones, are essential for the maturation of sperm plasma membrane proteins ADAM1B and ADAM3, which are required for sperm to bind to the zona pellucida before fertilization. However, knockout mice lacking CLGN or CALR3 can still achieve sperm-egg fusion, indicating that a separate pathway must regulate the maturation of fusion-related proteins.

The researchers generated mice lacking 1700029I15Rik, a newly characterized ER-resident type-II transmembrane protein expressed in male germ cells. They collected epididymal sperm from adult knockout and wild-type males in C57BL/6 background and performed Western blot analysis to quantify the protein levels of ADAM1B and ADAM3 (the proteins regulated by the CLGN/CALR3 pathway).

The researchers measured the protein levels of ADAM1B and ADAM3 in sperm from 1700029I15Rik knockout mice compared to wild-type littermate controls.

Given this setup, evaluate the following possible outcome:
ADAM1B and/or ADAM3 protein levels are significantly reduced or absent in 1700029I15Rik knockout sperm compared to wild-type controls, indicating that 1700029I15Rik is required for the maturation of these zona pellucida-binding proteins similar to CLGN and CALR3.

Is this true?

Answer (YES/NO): NO